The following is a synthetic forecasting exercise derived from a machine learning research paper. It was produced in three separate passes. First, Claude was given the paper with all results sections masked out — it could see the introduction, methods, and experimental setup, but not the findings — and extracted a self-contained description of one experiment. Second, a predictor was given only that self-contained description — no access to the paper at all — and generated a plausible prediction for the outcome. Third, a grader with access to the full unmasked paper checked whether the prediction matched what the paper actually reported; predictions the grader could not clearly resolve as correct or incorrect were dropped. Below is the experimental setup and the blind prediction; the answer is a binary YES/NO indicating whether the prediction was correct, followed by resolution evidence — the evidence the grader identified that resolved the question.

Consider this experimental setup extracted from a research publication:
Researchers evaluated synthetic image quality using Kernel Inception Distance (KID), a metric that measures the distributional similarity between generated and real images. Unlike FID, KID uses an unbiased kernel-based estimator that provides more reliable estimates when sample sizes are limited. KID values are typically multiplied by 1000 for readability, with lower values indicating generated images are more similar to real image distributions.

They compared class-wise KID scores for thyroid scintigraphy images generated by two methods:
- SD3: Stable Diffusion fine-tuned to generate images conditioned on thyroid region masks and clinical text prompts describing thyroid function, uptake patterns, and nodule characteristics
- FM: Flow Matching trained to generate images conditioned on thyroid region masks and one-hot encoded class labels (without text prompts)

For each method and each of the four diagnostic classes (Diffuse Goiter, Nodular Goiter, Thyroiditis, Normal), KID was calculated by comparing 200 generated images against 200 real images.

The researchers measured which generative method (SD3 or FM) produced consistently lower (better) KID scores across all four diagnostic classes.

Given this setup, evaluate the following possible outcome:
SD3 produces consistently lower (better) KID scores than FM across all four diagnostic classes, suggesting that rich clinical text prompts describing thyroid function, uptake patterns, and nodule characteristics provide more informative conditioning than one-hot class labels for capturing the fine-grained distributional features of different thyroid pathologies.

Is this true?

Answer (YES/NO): NO